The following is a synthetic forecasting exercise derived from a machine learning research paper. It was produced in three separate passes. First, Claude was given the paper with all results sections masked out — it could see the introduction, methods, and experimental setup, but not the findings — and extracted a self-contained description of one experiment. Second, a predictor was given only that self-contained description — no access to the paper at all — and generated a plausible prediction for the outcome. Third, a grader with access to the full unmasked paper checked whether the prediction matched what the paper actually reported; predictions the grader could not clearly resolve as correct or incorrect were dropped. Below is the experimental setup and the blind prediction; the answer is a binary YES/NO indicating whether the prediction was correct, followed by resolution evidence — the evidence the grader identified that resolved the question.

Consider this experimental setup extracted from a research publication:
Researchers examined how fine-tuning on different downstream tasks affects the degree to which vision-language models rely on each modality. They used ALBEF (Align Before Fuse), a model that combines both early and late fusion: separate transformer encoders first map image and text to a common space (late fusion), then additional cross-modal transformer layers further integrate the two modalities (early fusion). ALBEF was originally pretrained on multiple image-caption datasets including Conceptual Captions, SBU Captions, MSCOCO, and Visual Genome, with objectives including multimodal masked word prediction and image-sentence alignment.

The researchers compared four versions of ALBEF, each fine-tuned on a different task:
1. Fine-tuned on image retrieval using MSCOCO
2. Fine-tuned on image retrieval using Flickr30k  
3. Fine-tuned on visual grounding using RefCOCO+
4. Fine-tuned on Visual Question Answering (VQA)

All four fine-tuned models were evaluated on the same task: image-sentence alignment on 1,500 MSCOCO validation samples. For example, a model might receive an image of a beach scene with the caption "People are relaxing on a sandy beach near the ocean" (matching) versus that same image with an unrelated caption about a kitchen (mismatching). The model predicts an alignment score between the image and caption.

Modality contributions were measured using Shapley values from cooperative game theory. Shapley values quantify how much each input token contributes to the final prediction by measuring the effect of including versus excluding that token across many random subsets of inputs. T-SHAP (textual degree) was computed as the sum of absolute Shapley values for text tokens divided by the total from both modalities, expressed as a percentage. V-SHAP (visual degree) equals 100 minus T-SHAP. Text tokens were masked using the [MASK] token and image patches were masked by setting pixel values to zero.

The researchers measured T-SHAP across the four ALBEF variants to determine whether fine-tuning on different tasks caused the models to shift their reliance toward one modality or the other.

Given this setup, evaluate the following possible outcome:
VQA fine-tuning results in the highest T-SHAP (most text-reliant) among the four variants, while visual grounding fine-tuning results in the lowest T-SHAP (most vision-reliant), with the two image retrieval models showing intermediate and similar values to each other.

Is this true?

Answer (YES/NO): NO